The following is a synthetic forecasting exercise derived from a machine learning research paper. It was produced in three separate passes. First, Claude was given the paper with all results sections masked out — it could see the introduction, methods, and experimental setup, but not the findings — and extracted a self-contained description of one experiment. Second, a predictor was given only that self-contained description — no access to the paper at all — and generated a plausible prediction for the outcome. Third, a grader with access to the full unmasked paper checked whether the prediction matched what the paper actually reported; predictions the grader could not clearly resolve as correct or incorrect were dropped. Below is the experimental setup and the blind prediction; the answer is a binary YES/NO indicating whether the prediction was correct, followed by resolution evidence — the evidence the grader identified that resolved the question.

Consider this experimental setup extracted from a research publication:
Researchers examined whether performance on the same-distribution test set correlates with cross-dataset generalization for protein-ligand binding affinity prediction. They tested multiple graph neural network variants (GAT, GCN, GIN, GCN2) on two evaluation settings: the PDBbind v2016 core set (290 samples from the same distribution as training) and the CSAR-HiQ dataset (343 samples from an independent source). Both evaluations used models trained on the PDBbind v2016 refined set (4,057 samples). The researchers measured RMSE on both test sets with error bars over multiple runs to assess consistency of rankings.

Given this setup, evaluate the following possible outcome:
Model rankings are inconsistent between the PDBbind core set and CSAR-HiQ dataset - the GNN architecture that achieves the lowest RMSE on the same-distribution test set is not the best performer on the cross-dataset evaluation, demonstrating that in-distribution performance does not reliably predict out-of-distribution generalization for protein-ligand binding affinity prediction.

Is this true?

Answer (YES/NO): NO